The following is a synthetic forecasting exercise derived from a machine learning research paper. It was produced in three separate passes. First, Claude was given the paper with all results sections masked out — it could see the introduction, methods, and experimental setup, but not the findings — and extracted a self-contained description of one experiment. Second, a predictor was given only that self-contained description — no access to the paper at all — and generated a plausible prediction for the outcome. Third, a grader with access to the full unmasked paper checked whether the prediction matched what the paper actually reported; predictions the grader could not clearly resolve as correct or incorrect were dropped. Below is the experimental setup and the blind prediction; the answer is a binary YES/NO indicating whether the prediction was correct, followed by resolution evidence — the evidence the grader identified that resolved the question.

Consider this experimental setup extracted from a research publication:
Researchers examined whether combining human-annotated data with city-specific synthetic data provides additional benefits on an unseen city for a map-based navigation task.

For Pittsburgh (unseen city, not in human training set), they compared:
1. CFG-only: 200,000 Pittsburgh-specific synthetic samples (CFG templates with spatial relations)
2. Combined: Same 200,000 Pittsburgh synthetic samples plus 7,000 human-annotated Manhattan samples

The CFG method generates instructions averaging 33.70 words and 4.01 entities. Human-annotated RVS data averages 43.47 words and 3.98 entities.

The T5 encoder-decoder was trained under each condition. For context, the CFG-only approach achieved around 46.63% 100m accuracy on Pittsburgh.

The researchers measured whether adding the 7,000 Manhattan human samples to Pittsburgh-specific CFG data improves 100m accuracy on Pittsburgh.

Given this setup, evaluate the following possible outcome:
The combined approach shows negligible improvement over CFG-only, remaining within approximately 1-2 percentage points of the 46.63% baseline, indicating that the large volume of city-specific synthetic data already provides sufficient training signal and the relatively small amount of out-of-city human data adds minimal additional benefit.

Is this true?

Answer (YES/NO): YES